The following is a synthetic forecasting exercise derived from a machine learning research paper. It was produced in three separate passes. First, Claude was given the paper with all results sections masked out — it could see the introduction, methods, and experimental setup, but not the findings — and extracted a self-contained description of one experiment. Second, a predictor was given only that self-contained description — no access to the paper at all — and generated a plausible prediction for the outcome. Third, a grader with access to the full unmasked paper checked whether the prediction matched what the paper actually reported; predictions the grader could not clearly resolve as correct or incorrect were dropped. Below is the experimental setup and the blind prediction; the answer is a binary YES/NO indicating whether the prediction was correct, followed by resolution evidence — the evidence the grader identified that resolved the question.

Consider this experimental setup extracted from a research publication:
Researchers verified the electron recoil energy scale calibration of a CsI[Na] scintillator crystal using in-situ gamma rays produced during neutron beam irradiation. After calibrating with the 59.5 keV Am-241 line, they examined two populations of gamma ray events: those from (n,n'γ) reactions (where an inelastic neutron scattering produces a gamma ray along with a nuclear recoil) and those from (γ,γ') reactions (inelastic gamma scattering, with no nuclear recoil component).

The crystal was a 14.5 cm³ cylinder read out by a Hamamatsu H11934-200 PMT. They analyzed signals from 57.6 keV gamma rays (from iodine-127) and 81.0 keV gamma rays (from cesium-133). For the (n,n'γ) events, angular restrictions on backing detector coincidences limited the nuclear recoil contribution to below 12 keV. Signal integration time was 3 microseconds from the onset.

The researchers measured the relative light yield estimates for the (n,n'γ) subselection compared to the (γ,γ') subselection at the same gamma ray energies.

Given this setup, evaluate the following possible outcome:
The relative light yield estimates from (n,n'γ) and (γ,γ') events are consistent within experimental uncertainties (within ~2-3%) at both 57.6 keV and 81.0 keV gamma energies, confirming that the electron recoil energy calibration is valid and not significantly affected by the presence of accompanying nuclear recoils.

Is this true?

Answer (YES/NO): YES